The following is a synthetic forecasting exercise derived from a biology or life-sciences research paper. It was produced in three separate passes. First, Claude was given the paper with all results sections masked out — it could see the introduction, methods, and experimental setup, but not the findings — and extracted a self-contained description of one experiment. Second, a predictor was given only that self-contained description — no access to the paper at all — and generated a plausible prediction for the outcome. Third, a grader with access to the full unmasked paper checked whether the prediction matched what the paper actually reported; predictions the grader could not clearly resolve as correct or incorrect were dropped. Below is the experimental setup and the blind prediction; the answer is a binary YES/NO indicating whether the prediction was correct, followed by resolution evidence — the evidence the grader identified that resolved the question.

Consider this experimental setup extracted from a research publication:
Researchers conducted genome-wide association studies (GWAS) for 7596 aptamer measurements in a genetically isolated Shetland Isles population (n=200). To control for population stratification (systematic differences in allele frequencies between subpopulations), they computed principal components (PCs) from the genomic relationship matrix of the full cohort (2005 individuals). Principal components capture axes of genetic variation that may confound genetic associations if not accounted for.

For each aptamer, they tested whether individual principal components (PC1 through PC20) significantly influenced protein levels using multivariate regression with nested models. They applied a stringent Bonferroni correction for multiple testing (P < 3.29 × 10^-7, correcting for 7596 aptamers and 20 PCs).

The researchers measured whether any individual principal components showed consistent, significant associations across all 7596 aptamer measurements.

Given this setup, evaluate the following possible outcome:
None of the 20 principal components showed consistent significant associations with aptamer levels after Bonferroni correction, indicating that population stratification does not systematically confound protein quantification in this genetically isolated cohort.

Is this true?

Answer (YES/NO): YES